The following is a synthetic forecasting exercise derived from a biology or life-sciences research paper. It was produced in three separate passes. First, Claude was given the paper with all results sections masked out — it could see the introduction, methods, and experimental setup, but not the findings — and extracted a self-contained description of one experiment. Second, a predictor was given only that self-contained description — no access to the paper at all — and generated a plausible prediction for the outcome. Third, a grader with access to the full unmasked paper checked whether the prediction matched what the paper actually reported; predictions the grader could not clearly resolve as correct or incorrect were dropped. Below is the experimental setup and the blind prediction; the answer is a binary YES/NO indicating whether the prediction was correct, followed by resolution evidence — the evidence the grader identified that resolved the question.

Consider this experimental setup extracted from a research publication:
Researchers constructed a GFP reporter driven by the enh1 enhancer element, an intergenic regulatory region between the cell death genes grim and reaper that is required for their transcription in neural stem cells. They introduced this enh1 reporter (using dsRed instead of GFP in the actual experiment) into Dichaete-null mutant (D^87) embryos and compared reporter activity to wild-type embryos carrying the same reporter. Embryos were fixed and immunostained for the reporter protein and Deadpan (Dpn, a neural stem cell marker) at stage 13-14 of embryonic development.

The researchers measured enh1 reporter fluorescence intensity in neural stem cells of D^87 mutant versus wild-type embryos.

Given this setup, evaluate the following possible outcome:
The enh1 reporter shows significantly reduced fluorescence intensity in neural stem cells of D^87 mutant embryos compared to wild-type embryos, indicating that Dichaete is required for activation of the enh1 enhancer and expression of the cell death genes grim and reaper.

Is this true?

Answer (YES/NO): NO